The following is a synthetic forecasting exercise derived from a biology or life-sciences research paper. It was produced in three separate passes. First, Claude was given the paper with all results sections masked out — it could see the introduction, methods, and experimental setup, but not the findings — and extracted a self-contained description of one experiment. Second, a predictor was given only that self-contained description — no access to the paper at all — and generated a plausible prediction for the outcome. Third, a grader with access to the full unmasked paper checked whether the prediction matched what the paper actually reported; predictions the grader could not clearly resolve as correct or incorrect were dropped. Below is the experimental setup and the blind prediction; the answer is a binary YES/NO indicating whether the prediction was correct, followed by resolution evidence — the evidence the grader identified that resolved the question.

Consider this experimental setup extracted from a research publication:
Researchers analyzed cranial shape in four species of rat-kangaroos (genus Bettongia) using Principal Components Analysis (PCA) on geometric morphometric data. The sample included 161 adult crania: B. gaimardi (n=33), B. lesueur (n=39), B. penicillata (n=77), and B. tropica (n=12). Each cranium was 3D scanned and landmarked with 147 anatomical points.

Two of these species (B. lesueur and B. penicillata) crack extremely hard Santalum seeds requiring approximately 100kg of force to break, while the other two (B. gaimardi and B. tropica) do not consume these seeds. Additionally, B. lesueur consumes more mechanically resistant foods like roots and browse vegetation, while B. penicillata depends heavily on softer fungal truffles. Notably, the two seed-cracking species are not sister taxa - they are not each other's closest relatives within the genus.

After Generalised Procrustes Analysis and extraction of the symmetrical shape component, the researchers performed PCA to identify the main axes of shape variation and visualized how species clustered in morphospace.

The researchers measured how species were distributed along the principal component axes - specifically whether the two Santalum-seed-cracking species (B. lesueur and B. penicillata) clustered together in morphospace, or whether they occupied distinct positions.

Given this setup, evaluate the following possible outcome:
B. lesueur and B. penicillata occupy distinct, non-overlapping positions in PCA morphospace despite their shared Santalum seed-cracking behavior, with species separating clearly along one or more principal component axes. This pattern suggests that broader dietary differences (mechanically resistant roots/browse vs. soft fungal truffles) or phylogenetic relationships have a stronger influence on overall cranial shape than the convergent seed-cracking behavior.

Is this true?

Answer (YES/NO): YES